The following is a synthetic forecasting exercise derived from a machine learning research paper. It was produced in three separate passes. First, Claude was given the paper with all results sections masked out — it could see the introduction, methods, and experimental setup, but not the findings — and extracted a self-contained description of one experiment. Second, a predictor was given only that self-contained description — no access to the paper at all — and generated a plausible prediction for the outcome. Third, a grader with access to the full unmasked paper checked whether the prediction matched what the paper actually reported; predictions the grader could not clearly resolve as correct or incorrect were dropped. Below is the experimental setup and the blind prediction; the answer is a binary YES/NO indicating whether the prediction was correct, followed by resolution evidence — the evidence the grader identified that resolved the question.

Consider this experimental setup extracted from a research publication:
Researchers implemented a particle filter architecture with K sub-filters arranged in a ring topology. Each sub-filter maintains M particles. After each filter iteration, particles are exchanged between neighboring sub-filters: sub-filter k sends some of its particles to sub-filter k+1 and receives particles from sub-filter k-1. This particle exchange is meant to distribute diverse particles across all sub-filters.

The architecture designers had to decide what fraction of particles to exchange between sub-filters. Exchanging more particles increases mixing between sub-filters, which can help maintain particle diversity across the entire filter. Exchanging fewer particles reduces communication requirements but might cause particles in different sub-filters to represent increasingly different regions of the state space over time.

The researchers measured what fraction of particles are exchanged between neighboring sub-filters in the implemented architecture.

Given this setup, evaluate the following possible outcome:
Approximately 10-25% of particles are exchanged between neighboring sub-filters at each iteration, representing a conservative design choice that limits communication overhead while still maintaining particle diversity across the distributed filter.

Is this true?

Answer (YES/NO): NO